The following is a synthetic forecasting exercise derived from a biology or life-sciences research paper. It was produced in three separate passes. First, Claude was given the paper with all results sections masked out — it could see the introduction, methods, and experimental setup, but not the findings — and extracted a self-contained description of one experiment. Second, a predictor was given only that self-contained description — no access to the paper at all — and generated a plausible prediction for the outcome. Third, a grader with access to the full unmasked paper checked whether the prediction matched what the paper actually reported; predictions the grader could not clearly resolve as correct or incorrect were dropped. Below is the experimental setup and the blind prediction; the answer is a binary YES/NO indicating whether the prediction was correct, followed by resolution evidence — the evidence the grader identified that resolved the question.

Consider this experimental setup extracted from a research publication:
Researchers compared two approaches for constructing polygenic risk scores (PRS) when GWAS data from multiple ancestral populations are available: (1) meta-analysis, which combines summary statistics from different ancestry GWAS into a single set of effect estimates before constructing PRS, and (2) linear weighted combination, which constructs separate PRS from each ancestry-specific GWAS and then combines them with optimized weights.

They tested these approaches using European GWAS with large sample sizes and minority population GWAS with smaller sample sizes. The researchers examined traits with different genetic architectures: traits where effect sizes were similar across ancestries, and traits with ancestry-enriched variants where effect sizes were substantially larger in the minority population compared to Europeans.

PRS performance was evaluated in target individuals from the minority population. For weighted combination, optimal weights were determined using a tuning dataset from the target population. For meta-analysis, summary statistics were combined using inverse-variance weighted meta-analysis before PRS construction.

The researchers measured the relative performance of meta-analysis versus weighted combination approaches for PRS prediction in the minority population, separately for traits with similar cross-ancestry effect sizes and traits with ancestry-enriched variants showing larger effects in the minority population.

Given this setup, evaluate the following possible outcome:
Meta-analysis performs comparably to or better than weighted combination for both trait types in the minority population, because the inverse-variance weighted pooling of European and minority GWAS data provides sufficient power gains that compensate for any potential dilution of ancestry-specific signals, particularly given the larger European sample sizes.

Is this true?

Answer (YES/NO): NO